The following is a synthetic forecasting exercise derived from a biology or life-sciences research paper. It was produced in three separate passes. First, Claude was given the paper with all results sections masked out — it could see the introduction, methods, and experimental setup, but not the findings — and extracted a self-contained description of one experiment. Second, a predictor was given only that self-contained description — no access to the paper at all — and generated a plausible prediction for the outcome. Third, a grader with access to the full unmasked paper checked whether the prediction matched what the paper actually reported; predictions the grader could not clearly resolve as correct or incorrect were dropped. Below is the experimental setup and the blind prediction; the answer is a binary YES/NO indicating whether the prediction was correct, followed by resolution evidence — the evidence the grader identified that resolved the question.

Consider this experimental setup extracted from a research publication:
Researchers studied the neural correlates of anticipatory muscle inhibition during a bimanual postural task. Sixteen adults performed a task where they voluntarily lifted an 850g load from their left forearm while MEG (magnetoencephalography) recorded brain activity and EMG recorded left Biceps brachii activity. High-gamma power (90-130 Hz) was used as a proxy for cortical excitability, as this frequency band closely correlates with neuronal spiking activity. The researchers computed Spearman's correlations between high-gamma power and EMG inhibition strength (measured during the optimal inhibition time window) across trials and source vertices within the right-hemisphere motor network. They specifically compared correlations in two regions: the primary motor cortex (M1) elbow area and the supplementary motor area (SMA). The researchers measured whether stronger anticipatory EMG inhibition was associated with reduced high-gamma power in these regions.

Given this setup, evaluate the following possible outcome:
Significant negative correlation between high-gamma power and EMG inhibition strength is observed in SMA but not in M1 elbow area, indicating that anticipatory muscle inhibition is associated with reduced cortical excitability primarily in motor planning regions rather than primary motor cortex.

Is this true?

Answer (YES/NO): YES